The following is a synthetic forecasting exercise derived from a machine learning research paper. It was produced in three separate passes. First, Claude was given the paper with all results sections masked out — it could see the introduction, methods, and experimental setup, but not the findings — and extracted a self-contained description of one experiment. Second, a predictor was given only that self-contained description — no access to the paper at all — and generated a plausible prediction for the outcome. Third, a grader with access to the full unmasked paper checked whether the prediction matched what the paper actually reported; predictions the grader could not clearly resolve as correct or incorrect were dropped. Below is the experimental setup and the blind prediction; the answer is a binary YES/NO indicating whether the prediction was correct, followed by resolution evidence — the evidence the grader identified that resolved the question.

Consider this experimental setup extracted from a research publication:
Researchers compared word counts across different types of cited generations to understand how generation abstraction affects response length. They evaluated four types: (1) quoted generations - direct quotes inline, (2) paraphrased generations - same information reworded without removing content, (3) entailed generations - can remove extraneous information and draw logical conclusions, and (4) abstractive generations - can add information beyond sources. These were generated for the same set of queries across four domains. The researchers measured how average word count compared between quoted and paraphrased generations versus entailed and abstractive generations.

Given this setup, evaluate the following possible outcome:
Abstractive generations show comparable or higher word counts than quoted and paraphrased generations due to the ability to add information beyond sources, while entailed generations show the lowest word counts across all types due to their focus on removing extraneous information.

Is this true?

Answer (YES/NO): NO